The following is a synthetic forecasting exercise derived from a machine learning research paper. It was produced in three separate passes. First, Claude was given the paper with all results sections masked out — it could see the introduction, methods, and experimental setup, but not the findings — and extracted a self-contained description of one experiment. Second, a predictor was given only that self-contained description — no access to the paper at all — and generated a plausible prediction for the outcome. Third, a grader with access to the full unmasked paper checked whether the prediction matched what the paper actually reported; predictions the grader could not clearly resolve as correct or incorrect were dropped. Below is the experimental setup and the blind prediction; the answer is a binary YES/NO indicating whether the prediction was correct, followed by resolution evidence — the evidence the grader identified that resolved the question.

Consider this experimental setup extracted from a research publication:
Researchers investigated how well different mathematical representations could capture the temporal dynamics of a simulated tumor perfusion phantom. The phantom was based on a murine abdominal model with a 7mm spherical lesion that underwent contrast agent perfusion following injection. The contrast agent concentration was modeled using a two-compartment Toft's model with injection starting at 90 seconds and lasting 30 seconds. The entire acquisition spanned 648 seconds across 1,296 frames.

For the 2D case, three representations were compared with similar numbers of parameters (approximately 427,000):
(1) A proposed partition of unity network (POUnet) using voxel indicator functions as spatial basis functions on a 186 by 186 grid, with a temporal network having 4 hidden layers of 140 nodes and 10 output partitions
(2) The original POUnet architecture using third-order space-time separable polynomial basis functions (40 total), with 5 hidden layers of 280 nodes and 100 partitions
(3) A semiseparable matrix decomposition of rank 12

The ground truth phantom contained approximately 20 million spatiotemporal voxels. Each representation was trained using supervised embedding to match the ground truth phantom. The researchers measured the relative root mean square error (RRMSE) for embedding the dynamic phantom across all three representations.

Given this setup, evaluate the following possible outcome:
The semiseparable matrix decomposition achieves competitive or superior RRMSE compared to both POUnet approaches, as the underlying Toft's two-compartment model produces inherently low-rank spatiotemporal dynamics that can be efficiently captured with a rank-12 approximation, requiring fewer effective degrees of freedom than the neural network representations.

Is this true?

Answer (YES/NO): YES